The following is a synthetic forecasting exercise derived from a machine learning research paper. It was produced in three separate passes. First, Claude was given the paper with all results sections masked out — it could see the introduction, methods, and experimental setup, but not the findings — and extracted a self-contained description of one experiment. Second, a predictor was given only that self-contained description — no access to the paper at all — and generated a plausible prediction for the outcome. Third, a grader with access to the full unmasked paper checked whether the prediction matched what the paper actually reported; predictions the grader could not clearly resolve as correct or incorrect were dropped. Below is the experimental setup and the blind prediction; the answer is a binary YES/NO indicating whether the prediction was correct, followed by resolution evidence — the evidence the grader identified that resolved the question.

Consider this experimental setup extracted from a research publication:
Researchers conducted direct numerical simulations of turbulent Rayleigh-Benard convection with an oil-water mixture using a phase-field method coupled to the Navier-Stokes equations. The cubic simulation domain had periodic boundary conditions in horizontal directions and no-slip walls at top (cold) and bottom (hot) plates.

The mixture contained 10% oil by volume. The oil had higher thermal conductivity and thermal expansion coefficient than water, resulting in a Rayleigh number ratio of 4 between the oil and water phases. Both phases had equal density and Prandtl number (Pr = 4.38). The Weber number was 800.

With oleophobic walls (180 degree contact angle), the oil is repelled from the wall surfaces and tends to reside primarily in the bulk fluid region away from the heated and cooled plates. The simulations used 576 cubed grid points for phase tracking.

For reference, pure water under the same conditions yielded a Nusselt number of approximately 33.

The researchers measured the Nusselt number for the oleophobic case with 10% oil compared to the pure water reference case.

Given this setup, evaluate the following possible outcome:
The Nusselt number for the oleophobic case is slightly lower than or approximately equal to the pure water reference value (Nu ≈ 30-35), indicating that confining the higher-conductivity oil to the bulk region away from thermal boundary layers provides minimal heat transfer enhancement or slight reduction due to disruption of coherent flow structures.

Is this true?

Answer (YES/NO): NO